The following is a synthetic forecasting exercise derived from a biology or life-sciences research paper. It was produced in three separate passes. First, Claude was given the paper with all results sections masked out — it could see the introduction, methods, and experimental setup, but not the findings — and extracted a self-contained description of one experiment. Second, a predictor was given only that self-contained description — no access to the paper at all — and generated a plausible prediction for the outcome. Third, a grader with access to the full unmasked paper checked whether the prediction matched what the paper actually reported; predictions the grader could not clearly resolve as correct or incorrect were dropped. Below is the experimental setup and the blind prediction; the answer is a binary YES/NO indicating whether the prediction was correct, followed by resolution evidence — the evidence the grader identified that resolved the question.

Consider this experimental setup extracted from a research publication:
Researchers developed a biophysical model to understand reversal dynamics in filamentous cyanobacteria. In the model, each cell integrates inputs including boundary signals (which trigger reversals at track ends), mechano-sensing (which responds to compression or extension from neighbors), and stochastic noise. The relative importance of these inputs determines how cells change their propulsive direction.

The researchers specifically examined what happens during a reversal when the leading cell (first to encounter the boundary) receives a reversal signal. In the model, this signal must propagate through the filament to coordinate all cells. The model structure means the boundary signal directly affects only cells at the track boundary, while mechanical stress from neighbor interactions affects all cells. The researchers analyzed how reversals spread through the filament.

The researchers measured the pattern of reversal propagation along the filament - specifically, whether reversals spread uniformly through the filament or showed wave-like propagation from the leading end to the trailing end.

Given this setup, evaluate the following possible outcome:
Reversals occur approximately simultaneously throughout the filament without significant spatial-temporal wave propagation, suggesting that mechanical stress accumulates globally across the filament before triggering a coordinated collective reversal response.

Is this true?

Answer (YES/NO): YES